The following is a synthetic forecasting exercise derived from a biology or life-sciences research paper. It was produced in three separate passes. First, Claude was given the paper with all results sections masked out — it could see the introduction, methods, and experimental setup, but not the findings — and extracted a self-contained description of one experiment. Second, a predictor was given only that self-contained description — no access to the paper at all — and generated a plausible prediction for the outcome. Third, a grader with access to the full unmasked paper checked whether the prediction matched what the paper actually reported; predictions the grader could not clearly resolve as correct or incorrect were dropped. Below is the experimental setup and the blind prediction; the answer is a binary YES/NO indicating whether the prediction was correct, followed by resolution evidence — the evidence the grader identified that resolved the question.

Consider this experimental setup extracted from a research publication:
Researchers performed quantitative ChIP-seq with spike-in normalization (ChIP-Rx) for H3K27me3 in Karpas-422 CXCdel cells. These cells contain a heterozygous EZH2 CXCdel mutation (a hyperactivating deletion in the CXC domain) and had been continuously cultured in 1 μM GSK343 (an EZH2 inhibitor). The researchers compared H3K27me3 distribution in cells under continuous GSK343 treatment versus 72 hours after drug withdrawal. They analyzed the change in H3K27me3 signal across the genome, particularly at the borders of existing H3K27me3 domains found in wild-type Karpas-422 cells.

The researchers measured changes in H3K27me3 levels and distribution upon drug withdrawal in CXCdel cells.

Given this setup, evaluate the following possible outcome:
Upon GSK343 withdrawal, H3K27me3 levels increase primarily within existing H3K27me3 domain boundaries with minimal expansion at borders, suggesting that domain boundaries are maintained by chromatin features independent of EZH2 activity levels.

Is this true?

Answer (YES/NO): NO